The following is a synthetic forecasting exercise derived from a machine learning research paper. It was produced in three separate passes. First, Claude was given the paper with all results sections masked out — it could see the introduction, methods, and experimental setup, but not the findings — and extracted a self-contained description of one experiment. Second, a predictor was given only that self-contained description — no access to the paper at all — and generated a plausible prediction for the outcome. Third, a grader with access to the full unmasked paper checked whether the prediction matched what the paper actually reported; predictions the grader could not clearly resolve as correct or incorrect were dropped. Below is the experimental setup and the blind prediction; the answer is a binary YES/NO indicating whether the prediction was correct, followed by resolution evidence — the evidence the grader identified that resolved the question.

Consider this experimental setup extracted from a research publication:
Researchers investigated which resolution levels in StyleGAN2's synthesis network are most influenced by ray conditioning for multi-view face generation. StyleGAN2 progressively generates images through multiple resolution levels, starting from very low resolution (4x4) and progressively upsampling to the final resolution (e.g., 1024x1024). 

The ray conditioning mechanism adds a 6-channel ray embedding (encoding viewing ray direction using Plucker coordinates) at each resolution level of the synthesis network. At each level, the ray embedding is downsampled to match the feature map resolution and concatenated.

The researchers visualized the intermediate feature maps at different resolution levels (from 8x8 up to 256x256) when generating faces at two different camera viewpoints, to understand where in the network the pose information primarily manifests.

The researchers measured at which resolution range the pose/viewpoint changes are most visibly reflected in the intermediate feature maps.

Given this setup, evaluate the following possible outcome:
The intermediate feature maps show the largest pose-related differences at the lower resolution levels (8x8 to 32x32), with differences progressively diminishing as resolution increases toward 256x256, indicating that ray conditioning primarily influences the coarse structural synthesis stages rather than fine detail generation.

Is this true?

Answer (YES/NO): NO